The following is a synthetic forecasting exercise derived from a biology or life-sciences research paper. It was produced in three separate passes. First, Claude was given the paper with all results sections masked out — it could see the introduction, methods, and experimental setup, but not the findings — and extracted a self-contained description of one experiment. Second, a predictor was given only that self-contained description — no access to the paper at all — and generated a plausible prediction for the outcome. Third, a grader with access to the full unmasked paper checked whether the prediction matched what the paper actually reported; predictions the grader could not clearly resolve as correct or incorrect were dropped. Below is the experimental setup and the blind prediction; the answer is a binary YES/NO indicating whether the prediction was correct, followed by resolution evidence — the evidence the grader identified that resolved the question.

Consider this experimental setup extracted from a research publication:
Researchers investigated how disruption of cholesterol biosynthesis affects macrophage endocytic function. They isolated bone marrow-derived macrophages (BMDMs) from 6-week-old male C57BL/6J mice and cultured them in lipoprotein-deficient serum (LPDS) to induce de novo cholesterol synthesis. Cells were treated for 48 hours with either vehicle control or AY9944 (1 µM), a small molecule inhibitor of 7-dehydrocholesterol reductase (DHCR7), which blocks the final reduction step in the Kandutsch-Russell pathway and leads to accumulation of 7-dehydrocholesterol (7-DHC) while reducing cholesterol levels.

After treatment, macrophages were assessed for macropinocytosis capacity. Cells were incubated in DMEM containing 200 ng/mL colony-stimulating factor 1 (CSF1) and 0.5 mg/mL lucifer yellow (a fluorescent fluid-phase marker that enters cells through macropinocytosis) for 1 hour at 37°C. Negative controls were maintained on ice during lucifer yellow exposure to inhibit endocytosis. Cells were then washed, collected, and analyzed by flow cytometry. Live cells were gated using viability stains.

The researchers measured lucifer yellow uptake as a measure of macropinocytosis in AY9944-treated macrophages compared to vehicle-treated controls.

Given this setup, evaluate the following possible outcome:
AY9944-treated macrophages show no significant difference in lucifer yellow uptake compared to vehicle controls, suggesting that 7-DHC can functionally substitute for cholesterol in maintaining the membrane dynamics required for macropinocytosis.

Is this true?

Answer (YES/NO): NO